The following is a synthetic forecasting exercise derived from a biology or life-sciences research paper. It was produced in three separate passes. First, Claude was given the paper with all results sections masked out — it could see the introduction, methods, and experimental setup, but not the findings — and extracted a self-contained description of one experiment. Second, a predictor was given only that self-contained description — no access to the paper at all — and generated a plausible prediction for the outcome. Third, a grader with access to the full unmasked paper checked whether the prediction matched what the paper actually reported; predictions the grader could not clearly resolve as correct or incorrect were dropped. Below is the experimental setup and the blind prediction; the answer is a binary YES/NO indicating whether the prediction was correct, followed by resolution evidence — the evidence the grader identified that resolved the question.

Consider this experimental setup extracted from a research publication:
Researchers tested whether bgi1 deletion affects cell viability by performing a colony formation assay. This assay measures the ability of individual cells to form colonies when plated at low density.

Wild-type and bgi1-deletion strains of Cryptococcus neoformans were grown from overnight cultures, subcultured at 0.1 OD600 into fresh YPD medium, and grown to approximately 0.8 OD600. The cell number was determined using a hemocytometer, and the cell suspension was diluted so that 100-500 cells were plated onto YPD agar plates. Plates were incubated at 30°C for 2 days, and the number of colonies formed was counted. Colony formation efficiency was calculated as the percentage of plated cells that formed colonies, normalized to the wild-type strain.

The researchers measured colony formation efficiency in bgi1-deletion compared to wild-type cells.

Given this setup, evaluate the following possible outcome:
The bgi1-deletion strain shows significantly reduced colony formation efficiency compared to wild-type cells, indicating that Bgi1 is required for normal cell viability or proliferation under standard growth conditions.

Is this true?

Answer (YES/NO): YES